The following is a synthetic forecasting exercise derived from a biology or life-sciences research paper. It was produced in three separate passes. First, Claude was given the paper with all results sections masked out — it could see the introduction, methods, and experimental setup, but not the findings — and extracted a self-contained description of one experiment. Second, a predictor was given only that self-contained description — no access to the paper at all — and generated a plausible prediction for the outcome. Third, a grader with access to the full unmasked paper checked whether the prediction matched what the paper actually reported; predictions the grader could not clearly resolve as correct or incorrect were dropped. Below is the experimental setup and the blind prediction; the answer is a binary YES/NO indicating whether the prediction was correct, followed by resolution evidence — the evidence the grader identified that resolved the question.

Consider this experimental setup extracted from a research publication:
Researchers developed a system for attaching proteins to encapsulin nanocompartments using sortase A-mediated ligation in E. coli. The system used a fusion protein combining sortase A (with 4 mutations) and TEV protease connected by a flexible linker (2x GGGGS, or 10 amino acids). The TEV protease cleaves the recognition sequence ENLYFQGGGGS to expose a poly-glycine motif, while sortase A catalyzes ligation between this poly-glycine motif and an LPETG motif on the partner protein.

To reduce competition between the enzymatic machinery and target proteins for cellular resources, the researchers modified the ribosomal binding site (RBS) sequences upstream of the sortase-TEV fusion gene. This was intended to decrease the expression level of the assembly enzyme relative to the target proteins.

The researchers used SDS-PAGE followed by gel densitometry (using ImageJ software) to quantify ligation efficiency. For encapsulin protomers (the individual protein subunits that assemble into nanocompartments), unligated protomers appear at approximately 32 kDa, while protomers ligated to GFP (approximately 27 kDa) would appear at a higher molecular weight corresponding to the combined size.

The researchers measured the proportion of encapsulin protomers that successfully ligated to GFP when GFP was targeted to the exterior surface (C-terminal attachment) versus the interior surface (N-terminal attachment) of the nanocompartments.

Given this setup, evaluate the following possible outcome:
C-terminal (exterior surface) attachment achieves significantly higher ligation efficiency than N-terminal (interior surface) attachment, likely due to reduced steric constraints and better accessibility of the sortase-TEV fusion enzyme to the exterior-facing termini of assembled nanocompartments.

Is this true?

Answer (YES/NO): NO